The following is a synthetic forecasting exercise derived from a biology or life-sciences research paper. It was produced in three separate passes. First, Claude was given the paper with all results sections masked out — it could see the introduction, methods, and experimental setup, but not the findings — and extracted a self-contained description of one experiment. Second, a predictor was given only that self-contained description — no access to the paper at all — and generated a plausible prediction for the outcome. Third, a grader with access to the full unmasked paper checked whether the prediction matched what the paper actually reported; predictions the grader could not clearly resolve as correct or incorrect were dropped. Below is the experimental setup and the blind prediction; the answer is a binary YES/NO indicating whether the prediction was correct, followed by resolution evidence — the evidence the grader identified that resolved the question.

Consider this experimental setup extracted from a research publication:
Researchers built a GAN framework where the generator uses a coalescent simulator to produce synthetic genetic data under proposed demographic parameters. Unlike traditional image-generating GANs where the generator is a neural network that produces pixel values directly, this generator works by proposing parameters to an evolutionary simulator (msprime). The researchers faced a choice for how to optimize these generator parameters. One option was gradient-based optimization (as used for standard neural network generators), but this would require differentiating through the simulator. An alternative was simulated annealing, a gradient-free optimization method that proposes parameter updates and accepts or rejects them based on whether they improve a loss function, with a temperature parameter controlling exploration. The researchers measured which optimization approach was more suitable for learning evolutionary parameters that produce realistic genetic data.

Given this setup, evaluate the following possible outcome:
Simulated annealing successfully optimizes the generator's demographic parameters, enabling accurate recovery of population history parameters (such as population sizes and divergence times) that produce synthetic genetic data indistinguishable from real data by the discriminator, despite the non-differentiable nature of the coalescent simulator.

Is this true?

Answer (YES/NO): YES